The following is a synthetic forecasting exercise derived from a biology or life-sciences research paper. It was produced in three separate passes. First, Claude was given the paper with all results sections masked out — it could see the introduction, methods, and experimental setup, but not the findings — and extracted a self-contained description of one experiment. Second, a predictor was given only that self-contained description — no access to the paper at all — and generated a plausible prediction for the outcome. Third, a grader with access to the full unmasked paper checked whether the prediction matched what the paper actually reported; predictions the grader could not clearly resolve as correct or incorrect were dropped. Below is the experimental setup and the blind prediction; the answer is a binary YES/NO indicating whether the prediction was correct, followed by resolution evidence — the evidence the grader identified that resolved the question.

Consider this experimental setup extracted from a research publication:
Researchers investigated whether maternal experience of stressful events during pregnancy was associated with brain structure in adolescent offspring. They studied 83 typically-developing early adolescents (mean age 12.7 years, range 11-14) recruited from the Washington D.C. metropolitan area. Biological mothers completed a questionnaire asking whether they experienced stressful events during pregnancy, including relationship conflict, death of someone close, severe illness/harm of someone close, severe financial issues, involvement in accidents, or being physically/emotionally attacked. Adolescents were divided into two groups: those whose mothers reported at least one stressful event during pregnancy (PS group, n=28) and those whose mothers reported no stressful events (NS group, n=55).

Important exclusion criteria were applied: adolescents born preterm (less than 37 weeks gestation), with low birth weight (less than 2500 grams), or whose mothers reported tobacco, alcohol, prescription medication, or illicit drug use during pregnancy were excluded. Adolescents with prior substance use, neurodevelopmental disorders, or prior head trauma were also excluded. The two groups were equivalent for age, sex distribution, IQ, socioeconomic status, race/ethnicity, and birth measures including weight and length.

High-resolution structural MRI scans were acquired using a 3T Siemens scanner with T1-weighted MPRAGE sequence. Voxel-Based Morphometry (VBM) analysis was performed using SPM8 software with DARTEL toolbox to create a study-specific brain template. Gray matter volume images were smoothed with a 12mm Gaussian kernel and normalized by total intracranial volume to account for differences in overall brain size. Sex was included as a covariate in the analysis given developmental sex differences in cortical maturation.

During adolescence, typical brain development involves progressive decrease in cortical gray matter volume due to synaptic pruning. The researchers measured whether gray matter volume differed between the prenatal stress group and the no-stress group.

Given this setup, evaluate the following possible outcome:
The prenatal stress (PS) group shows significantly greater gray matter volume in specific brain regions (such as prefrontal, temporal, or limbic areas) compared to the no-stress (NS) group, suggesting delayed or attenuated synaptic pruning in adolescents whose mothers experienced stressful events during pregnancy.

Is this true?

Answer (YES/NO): NO